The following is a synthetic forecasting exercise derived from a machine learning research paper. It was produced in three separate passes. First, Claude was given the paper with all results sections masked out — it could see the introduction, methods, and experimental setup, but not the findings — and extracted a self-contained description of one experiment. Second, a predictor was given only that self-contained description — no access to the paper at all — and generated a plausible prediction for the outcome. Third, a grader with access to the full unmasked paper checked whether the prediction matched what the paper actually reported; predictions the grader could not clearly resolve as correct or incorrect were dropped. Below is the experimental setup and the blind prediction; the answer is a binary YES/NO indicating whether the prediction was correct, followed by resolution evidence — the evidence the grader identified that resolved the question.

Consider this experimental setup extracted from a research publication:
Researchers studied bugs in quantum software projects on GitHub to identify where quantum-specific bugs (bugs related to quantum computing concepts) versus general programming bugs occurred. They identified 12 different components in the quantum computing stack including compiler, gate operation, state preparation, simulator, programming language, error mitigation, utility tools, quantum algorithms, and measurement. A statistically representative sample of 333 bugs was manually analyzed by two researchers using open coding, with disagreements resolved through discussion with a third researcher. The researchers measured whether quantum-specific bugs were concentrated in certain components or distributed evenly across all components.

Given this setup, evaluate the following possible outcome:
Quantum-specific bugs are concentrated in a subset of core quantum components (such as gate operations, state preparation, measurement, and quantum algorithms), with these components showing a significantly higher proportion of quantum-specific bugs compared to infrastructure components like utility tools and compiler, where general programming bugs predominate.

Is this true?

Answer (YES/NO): NO